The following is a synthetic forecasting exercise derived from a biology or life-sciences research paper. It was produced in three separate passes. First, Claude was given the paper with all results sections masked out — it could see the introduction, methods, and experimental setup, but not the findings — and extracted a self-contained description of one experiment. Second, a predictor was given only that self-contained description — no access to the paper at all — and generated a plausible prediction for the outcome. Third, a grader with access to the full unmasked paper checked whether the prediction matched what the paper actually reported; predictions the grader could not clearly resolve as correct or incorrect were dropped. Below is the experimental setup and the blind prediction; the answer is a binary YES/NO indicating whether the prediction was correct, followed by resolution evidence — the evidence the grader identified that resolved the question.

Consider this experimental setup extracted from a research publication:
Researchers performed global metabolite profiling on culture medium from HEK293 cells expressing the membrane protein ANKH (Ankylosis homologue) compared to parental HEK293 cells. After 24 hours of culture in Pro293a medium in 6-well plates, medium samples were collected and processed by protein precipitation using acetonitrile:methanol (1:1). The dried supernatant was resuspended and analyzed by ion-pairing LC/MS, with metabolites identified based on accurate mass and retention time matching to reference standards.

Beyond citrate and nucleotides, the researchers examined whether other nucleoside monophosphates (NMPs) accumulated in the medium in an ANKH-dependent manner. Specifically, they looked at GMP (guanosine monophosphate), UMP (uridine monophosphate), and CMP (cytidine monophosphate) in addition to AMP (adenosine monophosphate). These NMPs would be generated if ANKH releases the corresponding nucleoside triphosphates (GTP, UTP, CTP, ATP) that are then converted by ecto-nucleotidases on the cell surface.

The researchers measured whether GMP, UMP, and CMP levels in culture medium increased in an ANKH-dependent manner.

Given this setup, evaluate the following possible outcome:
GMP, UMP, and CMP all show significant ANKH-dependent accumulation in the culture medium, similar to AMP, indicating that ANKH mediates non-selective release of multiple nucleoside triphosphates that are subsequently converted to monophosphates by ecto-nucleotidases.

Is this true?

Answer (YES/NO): NO